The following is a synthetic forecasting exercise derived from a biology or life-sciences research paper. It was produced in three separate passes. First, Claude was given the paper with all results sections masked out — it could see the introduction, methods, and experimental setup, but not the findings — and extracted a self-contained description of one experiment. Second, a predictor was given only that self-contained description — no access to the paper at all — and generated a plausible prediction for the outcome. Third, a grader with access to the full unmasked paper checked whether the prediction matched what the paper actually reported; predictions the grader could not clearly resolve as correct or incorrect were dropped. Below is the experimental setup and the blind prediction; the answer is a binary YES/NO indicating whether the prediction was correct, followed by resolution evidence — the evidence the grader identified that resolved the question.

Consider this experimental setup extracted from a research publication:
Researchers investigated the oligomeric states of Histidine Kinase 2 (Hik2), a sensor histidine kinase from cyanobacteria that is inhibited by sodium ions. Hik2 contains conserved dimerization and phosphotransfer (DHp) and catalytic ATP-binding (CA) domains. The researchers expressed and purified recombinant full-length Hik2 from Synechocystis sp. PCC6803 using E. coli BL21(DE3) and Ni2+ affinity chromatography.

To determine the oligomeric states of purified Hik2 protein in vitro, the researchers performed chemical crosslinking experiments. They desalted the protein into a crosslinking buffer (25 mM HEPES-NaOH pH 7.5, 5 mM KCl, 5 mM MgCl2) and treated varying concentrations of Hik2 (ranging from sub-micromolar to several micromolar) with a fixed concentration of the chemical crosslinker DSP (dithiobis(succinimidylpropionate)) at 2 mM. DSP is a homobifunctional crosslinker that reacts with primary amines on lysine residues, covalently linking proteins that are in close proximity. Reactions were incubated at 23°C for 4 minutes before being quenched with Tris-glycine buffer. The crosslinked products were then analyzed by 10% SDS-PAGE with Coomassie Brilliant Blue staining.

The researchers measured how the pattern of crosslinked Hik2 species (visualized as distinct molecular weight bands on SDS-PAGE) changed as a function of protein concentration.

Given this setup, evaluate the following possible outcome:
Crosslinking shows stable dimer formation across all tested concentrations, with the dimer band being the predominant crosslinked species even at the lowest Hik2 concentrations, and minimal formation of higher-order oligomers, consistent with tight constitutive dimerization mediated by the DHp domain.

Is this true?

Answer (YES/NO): NO